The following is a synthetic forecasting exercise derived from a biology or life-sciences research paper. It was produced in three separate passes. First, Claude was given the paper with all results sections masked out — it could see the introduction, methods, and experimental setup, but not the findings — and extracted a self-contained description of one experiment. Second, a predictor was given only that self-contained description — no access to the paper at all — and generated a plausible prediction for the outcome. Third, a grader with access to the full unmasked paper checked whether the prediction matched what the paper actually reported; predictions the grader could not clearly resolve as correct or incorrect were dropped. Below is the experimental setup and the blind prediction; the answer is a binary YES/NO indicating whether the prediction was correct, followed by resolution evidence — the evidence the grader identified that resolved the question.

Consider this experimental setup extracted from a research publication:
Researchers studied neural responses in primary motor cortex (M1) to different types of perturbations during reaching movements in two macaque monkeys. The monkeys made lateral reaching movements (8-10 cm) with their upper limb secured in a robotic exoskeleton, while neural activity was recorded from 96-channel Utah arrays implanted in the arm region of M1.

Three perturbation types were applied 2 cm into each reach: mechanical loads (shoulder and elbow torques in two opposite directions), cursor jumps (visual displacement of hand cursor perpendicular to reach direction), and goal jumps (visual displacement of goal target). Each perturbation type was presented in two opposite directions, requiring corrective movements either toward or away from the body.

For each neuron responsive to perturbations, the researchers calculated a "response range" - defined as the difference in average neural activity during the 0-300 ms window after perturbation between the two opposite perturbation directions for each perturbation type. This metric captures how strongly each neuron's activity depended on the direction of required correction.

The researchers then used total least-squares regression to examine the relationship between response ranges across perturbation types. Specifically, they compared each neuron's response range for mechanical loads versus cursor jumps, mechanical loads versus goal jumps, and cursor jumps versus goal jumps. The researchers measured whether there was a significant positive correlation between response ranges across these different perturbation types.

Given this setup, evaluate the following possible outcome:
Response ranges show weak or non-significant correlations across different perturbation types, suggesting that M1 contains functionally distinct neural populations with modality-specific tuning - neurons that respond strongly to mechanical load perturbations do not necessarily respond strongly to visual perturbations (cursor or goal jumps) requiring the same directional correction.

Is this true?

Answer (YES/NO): NO